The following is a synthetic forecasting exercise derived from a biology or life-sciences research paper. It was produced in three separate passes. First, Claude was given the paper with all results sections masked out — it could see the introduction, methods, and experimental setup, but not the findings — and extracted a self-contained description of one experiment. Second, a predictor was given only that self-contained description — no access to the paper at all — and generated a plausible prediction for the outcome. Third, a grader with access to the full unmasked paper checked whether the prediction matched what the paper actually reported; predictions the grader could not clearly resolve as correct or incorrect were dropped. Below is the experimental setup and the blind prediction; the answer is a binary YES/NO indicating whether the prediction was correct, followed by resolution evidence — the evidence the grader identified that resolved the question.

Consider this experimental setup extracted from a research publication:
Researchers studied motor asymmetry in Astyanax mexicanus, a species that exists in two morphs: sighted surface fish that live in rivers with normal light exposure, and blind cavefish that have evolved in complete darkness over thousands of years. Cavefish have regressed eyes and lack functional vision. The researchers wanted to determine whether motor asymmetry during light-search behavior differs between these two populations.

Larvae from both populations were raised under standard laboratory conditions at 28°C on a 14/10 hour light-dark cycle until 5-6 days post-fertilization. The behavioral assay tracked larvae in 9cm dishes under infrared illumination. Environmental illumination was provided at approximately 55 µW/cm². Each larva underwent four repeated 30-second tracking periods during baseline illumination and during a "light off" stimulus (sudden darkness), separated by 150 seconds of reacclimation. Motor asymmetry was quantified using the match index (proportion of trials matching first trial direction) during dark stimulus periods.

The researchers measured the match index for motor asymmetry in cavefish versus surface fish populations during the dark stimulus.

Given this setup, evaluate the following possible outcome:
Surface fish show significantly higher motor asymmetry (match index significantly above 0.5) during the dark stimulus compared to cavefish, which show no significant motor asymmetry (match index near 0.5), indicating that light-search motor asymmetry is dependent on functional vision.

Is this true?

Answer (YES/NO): YES